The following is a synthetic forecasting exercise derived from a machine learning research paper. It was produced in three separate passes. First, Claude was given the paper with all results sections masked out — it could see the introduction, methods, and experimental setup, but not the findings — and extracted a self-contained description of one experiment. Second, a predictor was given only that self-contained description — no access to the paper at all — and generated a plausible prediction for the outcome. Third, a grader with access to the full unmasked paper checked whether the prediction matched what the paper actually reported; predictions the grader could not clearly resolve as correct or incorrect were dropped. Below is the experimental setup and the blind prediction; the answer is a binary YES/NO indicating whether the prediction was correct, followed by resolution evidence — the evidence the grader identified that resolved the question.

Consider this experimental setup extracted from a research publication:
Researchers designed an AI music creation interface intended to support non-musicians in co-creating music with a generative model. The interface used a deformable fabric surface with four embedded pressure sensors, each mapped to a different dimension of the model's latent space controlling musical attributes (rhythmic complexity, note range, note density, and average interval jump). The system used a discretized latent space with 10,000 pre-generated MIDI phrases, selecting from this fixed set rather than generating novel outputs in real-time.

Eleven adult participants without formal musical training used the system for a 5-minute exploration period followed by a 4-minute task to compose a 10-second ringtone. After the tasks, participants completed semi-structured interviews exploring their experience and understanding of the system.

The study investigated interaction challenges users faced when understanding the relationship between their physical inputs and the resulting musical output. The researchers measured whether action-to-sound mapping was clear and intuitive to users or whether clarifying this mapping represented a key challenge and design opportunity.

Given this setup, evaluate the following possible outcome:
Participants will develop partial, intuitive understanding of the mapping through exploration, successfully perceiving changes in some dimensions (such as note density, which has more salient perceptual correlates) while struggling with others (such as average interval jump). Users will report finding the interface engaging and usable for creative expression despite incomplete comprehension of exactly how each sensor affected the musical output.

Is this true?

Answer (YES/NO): NO